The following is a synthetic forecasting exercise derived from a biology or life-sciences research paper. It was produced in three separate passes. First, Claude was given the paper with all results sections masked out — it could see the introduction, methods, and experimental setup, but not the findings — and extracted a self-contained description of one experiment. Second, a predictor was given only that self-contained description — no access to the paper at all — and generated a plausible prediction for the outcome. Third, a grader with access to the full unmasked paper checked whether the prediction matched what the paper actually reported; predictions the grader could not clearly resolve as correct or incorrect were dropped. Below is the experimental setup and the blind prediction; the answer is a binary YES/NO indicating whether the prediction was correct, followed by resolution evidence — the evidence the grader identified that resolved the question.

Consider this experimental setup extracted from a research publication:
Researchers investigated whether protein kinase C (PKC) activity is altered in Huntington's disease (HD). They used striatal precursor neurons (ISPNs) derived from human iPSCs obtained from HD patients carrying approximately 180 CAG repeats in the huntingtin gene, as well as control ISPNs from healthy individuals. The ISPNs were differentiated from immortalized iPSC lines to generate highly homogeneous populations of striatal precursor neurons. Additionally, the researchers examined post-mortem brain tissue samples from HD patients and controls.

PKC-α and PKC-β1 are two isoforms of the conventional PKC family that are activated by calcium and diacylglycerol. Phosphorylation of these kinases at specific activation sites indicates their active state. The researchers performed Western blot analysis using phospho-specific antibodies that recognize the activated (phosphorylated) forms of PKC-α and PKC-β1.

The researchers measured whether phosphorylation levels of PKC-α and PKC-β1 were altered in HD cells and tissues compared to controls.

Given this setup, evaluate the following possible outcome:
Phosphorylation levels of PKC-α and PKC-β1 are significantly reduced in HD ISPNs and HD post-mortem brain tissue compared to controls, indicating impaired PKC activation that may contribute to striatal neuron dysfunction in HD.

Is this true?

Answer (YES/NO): NO